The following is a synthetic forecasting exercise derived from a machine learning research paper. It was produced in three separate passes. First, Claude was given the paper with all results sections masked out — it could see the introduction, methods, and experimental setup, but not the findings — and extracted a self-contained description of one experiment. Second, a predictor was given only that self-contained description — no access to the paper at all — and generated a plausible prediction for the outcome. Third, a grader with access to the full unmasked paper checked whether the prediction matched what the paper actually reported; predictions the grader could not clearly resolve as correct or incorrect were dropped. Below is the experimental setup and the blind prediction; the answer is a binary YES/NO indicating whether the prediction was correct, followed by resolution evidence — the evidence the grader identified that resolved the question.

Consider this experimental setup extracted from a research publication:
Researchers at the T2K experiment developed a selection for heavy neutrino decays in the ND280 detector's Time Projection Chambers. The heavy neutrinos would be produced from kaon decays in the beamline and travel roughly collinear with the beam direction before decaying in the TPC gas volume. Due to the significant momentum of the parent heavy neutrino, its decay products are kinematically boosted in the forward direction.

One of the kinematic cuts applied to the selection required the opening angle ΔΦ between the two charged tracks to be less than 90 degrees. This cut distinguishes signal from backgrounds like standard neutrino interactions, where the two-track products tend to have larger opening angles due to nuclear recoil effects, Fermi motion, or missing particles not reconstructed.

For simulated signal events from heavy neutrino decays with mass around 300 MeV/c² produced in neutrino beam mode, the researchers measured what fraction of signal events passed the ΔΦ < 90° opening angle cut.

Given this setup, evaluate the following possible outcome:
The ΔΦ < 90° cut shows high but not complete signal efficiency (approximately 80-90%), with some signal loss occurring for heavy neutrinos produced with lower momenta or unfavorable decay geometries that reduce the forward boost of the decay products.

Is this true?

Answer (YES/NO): NO